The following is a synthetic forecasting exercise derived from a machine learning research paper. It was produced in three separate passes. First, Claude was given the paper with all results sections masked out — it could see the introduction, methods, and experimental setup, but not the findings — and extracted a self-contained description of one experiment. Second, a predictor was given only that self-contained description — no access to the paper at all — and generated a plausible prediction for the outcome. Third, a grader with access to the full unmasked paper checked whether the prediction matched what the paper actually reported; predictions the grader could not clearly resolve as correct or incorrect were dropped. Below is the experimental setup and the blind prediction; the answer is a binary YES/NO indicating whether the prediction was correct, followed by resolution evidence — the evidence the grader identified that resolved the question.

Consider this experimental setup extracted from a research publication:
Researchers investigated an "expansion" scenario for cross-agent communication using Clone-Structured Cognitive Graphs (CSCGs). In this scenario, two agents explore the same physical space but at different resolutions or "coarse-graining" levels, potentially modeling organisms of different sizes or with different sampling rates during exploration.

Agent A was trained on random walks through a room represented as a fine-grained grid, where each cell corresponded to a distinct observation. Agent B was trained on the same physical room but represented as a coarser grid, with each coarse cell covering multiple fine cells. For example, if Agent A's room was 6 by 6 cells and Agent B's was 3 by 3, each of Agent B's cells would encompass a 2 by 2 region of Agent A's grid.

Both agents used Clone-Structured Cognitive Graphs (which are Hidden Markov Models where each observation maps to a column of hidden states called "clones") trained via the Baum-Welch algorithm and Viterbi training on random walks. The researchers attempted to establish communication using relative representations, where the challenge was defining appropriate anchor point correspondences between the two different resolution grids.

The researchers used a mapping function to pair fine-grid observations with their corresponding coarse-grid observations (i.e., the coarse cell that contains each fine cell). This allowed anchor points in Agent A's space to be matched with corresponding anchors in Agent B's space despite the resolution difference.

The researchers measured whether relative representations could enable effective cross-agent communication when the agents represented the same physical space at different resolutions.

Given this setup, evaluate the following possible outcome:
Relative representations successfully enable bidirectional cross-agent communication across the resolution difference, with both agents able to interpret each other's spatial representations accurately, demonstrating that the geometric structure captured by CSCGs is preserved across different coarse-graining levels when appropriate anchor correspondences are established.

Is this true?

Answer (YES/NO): NO